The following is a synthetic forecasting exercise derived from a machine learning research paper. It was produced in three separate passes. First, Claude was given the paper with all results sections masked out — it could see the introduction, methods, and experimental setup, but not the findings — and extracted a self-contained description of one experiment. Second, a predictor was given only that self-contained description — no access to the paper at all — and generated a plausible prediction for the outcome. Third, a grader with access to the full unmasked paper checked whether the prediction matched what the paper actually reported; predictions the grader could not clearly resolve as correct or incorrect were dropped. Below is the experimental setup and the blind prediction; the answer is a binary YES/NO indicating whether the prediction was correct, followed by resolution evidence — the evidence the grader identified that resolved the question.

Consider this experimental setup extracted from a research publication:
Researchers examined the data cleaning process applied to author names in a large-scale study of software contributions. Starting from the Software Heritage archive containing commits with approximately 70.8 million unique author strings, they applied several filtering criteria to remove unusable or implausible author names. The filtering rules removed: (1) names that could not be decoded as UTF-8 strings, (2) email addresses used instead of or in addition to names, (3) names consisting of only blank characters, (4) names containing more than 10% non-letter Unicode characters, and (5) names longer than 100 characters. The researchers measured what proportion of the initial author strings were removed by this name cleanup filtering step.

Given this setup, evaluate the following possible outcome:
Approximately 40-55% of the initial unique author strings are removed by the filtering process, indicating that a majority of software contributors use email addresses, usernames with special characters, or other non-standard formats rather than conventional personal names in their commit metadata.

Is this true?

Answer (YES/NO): NO